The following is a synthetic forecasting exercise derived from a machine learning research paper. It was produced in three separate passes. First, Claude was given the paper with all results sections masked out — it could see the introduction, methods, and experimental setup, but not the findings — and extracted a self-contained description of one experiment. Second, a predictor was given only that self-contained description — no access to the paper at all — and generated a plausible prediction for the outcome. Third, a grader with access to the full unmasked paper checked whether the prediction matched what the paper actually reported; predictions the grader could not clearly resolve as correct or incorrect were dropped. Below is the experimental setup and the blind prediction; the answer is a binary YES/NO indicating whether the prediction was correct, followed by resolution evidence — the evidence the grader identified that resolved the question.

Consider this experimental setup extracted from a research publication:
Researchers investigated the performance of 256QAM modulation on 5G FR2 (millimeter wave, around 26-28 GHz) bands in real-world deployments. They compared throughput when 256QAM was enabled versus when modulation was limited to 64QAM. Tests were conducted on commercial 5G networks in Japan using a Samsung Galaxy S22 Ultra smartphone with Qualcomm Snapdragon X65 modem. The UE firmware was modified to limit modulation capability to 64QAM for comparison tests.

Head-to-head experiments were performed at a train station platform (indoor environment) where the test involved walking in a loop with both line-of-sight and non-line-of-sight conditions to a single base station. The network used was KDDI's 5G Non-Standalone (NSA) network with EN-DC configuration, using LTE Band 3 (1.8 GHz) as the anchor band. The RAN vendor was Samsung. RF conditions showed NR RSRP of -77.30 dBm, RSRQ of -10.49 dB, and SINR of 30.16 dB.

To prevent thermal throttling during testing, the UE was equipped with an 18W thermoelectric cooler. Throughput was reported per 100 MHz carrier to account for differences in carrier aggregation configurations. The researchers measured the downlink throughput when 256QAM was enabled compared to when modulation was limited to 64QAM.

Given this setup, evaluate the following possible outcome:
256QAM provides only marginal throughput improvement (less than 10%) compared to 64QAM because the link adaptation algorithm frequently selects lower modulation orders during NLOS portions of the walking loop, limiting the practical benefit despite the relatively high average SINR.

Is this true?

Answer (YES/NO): YES